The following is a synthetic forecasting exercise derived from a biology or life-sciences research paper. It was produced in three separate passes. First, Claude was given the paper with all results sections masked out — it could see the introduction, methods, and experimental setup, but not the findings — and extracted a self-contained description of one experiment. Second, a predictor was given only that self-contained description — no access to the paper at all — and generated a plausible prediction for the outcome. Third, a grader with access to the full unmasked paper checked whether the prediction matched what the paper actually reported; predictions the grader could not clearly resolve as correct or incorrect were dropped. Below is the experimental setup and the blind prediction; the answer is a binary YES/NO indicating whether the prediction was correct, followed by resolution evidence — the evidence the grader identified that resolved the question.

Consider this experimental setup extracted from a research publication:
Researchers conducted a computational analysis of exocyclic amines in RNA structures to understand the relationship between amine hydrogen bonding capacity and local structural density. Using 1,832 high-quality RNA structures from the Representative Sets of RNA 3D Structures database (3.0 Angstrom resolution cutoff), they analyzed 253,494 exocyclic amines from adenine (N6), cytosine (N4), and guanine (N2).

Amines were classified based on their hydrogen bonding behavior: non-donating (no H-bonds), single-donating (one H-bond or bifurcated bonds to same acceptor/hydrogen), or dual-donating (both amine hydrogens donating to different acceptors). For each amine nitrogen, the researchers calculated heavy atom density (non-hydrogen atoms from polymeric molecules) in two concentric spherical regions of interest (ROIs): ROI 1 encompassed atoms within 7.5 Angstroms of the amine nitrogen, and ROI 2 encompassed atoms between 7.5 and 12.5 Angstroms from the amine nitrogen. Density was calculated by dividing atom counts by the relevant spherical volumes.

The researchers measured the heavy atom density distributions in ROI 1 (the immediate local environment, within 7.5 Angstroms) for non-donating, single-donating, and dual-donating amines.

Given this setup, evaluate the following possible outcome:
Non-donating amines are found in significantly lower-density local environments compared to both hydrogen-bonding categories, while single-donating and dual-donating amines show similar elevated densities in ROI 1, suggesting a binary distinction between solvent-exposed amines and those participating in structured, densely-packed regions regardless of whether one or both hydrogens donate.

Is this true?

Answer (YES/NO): NO